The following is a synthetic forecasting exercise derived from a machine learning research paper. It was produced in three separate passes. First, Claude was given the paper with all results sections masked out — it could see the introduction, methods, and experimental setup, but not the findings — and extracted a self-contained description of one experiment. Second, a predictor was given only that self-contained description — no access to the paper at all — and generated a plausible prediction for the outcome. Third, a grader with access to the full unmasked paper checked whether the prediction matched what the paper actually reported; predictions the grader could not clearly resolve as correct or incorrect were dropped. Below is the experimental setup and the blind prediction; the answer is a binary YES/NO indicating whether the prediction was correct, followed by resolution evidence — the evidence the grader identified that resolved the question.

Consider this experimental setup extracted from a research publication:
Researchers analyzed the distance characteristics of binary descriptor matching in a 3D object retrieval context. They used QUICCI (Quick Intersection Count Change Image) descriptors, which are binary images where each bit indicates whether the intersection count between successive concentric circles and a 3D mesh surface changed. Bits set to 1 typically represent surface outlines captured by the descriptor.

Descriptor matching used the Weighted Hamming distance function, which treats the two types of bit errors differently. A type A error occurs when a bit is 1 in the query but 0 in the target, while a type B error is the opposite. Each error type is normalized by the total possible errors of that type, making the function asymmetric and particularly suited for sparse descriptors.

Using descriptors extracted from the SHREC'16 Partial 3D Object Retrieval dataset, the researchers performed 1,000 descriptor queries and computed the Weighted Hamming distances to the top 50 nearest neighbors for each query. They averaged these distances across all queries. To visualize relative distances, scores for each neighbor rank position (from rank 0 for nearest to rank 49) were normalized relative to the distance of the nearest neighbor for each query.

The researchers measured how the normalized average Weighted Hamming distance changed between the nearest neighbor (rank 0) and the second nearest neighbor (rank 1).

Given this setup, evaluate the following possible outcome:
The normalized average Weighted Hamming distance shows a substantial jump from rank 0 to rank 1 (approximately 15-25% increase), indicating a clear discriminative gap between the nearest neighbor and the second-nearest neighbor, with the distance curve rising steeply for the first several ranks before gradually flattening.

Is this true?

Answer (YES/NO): NO